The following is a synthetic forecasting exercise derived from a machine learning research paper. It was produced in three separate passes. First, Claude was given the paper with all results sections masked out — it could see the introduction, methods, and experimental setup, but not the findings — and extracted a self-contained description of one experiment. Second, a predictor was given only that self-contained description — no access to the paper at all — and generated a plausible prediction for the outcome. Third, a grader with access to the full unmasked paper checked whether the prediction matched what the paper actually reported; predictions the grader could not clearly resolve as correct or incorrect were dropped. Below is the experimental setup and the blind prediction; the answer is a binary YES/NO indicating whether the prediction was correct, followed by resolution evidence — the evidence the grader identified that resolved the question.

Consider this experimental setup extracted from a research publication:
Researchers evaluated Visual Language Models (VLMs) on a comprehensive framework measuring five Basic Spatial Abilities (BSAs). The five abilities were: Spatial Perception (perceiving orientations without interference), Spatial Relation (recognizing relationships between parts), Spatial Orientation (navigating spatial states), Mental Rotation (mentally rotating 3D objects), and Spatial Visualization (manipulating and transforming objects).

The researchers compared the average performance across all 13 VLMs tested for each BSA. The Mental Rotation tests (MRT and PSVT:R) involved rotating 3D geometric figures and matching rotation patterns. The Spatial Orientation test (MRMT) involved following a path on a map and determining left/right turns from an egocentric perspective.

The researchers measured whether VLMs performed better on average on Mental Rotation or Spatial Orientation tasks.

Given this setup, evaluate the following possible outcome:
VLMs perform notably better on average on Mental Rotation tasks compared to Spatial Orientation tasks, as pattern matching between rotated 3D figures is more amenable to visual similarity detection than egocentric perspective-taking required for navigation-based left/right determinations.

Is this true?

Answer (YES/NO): NO